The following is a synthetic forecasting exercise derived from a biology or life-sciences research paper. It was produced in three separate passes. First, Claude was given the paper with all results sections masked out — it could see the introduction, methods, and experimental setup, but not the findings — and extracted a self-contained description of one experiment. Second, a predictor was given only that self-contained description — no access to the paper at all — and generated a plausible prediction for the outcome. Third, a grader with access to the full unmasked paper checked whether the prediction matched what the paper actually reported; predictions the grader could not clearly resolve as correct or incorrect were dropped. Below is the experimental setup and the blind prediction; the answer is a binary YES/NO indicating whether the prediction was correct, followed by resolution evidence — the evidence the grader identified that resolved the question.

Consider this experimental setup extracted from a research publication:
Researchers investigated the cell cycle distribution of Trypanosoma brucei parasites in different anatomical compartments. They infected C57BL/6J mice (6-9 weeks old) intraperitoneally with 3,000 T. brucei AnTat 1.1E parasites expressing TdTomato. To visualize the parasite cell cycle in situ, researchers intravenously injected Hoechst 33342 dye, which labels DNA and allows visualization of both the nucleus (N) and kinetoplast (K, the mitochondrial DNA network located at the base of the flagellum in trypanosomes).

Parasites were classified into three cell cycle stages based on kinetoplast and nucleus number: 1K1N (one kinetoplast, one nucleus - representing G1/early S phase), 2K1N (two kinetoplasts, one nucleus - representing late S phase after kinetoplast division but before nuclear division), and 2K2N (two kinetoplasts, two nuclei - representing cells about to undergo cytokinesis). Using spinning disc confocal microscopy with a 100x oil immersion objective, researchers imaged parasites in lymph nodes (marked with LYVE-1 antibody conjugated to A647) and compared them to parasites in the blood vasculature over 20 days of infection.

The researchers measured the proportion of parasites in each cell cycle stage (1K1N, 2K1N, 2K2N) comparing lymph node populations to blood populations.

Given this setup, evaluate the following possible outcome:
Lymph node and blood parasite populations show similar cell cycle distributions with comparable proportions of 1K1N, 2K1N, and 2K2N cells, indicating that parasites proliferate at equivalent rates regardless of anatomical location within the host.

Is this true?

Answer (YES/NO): NO